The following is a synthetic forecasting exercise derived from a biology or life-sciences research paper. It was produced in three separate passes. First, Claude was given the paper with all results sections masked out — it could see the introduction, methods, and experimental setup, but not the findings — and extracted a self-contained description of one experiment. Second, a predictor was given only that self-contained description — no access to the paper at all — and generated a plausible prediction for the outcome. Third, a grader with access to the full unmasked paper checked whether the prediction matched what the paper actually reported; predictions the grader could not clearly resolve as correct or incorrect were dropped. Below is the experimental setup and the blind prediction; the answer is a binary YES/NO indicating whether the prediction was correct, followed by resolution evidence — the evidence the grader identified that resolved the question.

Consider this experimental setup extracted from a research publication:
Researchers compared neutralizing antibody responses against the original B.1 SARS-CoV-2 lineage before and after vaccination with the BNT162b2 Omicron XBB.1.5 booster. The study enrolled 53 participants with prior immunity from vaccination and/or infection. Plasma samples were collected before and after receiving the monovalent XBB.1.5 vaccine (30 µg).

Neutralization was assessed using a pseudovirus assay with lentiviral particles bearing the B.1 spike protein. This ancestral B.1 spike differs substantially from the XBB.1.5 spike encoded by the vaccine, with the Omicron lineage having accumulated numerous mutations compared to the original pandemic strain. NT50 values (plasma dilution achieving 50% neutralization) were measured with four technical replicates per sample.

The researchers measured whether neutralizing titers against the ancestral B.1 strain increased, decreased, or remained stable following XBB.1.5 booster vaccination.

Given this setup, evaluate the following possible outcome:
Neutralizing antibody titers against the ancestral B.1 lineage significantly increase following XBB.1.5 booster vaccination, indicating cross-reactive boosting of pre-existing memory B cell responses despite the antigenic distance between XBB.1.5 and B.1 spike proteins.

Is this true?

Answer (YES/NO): NO